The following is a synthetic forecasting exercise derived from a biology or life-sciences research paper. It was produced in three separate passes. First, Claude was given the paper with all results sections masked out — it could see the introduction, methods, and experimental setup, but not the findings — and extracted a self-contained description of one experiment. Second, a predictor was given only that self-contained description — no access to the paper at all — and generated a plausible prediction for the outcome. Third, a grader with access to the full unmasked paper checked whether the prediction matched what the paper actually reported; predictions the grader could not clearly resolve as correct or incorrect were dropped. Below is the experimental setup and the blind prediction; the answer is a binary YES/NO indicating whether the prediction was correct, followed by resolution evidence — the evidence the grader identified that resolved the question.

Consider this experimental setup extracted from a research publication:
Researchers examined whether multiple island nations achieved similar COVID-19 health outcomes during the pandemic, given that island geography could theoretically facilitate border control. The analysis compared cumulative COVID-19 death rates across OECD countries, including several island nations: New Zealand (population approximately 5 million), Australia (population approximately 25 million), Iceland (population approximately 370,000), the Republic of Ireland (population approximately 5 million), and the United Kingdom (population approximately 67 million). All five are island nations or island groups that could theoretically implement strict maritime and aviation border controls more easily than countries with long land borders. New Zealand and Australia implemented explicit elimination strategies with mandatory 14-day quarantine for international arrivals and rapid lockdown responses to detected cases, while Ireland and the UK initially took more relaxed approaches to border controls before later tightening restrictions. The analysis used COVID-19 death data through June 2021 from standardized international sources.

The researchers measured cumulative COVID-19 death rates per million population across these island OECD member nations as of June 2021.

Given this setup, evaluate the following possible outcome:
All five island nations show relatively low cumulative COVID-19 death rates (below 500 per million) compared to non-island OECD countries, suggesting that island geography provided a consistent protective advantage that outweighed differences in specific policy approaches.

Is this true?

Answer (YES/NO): NO